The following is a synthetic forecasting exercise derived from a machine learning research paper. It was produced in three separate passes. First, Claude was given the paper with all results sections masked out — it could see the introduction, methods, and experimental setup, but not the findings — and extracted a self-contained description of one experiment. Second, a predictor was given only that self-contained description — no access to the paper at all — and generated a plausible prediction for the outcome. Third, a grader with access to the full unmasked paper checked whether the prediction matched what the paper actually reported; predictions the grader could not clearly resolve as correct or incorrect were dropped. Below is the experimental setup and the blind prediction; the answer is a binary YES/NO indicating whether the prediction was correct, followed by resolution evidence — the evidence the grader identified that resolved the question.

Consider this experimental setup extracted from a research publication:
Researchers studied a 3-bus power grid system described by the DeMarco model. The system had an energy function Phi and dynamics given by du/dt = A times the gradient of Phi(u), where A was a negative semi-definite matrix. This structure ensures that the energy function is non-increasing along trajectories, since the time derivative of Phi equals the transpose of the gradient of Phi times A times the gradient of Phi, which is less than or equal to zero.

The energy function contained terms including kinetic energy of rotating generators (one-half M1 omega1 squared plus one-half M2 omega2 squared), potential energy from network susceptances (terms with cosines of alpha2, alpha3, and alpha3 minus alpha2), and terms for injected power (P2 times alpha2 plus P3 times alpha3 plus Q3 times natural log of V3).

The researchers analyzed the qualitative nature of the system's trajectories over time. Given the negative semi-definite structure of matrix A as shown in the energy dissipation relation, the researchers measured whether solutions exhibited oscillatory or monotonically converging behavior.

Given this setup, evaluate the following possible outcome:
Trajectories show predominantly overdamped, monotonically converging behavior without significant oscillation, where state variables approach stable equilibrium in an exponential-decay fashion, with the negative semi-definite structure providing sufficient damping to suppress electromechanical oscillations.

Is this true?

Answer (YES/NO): NO